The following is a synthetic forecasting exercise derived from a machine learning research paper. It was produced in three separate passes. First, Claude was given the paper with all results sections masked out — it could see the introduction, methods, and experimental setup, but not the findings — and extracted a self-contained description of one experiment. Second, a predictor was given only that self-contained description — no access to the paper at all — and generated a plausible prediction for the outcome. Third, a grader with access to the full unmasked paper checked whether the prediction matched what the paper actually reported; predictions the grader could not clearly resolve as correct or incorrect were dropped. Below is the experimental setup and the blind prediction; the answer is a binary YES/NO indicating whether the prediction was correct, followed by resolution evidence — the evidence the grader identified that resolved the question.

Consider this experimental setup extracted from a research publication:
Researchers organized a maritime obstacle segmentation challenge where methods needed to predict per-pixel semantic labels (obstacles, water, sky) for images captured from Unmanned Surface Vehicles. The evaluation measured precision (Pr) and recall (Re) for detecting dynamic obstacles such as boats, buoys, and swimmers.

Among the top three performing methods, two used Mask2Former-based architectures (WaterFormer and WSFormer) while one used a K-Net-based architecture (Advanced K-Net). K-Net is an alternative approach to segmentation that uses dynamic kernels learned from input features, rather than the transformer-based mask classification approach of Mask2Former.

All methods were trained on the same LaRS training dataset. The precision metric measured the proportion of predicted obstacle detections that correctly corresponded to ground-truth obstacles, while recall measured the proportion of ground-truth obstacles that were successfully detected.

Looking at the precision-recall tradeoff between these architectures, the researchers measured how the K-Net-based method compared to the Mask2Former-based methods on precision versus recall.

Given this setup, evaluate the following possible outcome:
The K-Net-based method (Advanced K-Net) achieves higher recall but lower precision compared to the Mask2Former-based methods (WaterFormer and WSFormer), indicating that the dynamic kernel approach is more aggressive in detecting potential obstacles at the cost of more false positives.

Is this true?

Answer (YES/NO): NO